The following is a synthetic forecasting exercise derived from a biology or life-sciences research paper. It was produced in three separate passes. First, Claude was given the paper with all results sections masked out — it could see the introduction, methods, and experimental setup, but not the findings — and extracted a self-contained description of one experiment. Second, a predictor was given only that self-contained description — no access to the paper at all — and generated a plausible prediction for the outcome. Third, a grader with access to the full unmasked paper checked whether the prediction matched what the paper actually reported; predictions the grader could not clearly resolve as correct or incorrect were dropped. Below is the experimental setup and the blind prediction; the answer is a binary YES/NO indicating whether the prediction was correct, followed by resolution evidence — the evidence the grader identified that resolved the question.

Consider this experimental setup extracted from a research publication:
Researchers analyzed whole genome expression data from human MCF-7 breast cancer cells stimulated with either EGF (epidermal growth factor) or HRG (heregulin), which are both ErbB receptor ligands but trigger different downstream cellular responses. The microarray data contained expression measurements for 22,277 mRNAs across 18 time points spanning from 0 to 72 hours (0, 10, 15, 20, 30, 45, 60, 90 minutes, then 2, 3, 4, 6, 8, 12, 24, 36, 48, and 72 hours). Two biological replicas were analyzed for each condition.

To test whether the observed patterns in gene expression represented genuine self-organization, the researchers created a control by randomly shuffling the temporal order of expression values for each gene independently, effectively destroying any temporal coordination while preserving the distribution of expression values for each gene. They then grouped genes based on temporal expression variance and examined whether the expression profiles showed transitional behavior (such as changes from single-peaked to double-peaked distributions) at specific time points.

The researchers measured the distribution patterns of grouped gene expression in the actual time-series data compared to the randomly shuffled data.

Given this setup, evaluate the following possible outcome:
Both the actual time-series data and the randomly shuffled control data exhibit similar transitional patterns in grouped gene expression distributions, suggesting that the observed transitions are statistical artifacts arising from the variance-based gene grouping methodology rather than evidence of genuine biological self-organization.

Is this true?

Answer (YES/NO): NO